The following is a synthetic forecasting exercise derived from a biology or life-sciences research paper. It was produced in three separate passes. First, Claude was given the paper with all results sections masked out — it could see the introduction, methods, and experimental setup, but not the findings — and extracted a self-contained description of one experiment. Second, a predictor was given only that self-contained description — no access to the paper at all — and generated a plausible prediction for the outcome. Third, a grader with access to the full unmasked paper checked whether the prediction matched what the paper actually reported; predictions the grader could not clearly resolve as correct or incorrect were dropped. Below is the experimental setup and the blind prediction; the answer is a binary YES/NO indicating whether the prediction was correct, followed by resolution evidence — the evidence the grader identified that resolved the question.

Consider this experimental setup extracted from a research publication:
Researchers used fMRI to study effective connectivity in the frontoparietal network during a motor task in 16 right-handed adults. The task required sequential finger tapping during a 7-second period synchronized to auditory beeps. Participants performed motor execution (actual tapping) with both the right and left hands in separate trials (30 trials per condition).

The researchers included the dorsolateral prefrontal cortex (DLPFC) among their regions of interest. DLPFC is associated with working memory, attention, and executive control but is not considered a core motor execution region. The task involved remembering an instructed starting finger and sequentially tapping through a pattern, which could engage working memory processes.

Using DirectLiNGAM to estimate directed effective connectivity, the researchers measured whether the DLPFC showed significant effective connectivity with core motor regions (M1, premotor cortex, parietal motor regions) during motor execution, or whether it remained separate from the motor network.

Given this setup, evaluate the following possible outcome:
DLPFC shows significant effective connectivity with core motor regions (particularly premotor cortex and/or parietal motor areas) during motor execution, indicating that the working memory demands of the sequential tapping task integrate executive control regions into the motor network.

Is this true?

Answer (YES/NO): NO